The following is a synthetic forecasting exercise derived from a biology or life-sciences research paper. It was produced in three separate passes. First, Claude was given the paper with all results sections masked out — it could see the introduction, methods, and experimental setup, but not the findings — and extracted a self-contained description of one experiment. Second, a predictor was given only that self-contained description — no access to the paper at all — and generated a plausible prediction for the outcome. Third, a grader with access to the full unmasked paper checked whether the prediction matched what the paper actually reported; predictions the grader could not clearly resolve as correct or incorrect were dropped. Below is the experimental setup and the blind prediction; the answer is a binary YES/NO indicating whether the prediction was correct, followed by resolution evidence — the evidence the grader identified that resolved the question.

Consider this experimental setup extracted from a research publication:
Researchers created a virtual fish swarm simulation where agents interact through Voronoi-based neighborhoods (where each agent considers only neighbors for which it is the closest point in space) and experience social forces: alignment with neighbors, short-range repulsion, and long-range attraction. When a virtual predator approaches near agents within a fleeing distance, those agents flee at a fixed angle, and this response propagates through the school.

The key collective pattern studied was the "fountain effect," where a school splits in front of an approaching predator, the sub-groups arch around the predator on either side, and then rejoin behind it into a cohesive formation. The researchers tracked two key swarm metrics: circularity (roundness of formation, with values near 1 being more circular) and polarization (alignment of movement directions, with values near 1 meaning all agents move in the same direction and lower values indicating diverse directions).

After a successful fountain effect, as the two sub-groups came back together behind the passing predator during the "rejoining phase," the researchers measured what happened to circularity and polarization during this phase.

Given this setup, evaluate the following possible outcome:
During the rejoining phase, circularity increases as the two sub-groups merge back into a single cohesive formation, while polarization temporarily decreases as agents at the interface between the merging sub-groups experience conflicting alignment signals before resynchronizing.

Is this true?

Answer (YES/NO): NO